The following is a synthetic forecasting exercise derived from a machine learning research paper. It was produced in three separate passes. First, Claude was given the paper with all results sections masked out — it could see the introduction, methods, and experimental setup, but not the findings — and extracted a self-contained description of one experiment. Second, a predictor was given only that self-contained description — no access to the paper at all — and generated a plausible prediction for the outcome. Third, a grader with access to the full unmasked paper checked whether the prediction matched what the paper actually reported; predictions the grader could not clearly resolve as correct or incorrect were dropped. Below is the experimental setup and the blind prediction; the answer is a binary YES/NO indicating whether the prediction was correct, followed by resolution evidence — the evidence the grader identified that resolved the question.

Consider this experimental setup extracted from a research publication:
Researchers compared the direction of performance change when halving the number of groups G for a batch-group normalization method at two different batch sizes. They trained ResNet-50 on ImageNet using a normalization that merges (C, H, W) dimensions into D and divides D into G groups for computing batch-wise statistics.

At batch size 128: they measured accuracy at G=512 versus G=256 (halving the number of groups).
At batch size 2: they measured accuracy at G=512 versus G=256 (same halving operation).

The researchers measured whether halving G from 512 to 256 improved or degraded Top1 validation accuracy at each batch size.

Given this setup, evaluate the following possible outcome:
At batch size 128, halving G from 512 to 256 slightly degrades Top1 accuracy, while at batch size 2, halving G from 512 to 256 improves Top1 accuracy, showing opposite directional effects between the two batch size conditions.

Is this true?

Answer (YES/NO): YES